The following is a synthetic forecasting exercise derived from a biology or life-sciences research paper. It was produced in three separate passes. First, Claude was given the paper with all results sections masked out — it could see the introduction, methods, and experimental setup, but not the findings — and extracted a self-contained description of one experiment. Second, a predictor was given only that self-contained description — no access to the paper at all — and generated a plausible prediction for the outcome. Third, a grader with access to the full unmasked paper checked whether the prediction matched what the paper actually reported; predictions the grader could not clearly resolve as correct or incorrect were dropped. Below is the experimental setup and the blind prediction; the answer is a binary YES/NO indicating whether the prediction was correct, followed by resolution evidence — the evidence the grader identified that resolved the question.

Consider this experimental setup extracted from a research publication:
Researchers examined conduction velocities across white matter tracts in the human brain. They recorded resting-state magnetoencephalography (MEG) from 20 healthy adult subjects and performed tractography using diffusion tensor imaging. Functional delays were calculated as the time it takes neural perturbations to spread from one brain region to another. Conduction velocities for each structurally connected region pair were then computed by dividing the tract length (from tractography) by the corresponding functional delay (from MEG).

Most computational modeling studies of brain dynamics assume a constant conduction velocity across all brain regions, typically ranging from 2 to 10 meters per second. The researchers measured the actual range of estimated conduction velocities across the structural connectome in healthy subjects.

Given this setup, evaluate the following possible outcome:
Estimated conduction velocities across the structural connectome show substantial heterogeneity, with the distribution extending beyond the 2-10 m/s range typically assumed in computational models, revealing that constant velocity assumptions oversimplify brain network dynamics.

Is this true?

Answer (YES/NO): YES